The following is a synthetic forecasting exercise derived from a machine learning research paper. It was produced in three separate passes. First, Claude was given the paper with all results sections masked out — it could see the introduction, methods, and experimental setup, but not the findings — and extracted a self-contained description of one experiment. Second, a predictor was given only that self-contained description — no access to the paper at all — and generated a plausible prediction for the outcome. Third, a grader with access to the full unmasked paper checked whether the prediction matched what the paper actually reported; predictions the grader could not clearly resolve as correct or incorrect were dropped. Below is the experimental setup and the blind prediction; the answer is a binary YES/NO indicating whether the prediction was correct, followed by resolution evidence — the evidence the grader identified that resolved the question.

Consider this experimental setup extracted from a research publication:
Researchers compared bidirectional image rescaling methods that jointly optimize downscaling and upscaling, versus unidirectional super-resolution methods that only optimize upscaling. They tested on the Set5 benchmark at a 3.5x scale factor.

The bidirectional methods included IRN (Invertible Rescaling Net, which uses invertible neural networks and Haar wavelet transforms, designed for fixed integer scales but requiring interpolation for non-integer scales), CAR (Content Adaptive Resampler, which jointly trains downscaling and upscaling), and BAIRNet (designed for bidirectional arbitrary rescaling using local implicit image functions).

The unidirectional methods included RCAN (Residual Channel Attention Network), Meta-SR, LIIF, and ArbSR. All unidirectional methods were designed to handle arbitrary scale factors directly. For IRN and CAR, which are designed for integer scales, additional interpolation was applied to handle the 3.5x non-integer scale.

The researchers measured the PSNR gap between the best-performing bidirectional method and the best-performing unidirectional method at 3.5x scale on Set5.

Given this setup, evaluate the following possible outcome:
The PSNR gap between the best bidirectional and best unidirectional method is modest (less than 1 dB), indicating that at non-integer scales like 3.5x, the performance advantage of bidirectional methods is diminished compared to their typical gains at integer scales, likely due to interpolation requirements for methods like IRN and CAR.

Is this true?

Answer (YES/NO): NO